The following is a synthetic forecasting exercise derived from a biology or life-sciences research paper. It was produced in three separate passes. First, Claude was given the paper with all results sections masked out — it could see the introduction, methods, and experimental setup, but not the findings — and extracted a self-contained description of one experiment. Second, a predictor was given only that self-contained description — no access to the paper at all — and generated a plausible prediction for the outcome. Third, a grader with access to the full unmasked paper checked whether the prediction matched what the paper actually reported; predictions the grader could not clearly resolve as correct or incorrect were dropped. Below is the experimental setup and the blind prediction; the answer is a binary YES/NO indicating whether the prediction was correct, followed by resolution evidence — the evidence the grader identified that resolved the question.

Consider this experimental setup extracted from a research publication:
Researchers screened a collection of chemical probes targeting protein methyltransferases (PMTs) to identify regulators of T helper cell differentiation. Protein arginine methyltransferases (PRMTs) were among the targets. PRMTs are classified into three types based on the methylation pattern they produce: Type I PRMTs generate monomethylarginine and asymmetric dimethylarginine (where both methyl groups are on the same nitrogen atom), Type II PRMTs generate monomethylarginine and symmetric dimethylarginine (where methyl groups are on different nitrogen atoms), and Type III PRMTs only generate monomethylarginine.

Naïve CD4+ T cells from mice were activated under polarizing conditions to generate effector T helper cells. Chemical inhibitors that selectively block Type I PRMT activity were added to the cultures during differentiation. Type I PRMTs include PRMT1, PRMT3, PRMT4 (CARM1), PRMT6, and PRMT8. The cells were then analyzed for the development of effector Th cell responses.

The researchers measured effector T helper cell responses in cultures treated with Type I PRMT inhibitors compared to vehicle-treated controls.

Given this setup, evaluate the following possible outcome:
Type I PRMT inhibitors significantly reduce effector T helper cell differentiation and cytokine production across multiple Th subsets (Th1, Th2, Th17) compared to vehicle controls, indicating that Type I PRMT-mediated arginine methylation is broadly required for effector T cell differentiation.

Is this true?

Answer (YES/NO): NO